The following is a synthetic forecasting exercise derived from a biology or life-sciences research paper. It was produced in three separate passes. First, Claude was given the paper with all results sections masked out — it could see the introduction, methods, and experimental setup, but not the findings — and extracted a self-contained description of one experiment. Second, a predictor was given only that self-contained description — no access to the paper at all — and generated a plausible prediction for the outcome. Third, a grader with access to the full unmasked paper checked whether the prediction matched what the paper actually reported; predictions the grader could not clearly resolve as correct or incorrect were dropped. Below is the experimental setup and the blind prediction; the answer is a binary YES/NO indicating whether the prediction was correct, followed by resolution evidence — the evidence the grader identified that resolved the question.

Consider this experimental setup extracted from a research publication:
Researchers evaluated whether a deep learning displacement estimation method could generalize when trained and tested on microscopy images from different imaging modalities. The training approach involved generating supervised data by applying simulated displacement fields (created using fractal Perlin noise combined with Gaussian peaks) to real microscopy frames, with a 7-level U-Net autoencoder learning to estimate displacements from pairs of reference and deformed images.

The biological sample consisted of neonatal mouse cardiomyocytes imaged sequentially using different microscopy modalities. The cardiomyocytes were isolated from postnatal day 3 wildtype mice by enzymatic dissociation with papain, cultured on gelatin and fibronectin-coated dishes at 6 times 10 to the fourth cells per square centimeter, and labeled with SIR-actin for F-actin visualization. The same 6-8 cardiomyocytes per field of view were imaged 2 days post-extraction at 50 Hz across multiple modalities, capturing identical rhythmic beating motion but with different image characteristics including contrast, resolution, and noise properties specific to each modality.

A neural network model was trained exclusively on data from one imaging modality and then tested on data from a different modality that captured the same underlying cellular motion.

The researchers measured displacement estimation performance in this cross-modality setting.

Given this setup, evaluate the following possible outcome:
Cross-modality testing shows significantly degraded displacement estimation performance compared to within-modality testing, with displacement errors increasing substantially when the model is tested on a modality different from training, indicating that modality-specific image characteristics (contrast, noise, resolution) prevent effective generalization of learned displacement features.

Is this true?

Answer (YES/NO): NO